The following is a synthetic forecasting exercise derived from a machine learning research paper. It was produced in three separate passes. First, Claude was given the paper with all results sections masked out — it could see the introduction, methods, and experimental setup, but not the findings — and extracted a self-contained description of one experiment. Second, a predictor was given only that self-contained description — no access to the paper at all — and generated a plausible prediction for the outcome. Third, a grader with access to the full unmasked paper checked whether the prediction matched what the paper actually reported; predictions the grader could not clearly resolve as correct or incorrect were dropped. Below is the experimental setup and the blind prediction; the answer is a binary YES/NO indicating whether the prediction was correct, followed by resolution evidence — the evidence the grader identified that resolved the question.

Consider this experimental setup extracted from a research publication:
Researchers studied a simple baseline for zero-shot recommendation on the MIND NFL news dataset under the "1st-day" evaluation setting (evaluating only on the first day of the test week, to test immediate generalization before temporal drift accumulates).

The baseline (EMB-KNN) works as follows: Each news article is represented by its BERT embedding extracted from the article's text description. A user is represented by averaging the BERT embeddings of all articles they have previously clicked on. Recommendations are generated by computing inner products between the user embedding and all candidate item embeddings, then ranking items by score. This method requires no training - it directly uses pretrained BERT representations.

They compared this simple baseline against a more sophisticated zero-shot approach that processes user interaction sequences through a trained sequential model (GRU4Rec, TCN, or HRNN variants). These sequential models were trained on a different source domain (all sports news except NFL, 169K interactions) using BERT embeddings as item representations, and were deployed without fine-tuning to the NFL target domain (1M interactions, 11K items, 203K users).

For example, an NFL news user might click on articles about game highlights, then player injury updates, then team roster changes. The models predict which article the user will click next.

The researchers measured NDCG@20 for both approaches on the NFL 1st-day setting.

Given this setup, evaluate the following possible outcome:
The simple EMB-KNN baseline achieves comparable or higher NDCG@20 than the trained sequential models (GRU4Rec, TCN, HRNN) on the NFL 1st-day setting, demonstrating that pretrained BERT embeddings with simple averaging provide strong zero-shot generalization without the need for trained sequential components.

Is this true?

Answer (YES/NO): YES